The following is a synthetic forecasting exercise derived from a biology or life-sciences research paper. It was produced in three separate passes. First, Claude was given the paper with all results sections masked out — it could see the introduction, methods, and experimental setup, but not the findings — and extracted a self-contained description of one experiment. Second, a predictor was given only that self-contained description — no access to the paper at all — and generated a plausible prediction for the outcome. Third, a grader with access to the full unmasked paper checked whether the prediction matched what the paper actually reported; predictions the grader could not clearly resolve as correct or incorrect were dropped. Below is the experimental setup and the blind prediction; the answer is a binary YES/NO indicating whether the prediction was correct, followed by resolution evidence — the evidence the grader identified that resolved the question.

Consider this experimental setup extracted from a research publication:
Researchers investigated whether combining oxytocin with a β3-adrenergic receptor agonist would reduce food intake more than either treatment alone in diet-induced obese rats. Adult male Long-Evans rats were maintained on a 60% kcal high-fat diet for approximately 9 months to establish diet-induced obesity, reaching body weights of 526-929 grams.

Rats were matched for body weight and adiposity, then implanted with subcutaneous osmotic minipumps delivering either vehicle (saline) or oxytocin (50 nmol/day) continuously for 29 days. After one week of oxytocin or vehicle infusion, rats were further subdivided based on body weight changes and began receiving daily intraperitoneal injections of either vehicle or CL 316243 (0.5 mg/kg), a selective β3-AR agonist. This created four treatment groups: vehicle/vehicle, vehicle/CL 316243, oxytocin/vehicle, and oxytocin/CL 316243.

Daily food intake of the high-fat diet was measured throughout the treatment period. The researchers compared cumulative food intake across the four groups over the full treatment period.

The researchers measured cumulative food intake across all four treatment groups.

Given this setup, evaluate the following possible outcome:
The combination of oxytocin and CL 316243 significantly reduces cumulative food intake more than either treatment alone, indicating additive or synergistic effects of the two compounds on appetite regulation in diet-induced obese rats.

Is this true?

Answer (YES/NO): NO